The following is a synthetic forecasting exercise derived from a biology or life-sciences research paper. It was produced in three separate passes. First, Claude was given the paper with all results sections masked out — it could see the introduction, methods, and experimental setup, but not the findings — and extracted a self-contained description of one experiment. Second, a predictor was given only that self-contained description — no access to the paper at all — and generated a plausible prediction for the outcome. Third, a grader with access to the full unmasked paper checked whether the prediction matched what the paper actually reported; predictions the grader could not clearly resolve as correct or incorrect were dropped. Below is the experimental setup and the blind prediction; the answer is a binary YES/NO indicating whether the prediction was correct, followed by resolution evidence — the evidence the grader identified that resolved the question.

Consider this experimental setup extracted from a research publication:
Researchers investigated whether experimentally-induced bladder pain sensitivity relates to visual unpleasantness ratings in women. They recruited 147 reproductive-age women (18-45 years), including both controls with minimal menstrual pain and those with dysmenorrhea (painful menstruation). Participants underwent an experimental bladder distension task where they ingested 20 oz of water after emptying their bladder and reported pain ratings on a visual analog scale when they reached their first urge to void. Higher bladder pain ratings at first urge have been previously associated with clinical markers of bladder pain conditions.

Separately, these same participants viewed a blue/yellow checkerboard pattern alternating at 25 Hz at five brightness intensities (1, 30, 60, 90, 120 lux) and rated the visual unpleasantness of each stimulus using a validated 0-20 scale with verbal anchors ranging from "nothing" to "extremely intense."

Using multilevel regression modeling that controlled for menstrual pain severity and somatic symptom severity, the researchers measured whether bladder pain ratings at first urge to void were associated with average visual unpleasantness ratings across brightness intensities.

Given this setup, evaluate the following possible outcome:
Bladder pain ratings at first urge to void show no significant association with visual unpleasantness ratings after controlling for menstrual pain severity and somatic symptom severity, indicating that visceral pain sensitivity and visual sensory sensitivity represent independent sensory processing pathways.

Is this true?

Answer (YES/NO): NO